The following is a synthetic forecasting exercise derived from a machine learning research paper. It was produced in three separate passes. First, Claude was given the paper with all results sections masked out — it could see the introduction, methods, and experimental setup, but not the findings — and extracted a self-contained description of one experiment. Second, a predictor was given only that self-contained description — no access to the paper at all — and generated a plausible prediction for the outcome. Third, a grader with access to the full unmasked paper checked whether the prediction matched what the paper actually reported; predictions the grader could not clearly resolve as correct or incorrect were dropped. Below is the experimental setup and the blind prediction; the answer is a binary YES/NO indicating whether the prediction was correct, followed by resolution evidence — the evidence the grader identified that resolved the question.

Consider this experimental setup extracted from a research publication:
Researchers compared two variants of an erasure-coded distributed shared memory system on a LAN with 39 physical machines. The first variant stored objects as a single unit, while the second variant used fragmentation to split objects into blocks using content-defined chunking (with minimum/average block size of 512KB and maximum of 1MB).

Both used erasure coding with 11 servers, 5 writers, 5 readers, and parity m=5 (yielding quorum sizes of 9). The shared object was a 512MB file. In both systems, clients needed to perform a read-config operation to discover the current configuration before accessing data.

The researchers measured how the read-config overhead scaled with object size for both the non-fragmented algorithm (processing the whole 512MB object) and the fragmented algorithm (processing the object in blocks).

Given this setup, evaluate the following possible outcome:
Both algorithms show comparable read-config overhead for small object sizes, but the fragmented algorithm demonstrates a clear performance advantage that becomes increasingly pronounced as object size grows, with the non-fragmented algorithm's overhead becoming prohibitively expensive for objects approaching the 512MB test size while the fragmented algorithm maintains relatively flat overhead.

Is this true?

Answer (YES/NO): NO